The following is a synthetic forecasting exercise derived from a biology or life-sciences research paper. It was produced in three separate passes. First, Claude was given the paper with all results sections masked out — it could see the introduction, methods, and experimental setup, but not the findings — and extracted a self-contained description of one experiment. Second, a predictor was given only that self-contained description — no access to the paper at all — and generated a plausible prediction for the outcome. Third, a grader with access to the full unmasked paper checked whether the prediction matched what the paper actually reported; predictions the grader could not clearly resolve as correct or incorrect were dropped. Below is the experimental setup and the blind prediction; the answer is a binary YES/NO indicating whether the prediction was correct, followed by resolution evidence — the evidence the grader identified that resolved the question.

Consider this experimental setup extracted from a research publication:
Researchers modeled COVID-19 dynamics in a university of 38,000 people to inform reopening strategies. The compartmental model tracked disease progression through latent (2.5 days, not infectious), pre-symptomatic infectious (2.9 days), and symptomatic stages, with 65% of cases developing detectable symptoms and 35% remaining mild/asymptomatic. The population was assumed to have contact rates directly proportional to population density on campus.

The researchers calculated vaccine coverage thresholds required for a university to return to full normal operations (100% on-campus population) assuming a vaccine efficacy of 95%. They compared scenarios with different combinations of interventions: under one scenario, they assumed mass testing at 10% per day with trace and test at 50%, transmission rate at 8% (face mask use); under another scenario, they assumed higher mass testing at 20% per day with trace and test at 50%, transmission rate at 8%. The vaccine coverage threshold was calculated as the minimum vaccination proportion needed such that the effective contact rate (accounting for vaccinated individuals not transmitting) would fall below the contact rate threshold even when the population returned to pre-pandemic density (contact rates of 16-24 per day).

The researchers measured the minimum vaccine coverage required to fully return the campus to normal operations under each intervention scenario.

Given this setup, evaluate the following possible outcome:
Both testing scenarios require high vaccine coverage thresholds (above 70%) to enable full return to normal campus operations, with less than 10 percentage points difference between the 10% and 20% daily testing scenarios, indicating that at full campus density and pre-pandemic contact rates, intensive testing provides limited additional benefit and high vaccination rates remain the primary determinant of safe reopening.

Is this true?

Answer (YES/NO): NO